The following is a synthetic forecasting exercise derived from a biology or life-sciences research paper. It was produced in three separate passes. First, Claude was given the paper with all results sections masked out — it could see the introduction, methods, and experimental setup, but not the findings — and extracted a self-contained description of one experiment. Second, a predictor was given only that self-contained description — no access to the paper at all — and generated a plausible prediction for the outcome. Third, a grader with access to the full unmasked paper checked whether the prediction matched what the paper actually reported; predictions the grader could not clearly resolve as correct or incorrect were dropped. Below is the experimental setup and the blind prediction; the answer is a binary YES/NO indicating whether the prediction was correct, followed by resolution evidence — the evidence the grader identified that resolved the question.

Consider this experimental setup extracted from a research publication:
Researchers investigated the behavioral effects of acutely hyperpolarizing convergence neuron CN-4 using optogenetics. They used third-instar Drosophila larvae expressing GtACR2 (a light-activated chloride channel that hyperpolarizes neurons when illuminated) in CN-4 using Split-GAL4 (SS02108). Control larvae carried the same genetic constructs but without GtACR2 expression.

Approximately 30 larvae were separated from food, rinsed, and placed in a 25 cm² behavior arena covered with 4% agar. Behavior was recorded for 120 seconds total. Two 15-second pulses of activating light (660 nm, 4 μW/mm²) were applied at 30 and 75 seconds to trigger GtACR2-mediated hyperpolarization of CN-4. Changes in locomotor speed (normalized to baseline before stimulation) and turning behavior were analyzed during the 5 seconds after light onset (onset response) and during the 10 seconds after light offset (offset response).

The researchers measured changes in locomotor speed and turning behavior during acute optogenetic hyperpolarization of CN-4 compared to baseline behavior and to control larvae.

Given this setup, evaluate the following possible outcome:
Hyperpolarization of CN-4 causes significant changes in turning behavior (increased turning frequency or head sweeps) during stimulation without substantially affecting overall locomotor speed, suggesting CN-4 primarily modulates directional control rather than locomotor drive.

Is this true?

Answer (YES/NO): NO